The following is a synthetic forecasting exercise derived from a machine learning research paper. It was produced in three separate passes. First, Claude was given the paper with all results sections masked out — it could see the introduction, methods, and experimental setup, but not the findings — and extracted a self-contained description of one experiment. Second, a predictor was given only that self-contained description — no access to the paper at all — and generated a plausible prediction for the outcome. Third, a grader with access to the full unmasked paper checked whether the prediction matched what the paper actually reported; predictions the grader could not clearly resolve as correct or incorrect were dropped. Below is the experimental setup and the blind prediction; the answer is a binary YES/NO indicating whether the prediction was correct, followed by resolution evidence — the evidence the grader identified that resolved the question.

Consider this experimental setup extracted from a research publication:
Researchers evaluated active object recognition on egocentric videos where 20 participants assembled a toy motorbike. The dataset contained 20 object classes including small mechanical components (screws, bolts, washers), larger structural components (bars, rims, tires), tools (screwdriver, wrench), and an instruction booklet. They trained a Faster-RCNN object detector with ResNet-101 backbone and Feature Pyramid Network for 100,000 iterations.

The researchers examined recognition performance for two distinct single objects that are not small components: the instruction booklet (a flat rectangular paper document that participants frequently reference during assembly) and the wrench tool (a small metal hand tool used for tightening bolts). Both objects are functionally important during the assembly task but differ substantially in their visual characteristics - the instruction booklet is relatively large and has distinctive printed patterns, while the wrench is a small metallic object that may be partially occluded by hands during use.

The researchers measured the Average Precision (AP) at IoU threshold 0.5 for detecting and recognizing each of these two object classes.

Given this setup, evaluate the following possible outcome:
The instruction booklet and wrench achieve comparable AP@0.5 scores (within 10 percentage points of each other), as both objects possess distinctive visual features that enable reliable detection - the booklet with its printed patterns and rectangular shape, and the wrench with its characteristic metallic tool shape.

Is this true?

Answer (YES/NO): NO